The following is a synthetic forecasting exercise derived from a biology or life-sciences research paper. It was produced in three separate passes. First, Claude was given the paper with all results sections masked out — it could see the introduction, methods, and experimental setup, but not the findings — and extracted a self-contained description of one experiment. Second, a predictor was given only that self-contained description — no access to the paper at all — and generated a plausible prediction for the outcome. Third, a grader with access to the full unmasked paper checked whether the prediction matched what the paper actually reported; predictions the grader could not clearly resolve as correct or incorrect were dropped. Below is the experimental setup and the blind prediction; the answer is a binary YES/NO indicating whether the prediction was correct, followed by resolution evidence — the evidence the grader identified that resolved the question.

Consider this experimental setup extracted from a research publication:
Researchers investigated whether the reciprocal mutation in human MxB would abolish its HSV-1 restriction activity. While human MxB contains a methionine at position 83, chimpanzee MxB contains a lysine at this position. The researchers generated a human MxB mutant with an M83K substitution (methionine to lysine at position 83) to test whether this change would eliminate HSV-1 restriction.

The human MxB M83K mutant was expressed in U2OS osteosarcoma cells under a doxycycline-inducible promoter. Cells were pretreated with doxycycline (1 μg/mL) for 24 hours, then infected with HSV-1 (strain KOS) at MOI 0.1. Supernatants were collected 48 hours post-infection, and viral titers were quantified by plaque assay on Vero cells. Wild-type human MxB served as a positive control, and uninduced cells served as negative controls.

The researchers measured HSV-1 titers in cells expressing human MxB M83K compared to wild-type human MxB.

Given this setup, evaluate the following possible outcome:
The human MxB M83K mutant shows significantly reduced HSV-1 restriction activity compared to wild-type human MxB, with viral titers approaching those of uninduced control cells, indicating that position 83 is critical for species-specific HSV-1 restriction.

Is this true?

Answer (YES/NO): YES